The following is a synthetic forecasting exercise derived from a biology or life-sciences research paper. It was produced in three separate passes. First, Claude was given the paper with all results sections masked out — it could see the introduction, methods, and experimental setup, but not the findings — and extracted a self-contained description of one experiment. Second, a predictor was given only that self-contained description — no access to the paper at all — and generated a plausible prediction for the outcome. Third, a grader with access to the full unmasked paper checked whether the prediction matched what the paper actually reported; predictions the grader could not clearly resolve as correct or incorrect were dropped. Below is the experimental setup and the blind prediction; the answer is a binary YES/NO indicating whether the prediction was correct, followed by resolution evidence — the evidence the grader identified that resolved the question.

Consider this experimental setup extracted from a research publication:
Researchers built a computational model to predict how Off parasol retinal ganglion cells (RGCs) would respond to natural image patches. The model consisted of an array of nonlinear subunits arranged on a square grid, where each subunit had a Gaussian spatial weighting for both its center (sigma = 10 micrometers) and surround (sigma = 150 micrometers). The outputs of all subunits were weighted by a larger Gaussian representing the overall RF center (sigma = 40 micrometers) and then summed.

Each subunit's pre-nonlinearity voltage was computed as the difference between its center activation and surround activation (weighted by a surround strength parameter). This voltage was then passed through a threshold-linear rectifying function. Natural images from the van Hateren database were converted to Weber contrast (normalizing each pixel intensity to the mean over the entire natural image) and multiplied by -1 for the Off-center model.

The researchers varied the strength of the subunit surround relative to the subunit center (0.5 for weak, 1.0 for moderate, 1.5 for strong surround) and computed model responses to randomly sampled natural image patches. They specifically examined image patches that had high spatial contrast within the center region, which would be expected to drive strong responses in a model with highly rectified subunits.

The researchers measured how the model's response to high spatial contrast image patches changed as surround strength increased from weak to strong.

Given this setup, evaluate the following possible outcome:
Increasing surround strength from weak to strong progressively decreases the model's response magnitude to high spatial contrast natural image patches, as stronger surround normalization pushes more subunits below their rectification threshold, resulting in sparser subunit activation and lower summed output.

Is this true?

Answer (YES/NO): NO